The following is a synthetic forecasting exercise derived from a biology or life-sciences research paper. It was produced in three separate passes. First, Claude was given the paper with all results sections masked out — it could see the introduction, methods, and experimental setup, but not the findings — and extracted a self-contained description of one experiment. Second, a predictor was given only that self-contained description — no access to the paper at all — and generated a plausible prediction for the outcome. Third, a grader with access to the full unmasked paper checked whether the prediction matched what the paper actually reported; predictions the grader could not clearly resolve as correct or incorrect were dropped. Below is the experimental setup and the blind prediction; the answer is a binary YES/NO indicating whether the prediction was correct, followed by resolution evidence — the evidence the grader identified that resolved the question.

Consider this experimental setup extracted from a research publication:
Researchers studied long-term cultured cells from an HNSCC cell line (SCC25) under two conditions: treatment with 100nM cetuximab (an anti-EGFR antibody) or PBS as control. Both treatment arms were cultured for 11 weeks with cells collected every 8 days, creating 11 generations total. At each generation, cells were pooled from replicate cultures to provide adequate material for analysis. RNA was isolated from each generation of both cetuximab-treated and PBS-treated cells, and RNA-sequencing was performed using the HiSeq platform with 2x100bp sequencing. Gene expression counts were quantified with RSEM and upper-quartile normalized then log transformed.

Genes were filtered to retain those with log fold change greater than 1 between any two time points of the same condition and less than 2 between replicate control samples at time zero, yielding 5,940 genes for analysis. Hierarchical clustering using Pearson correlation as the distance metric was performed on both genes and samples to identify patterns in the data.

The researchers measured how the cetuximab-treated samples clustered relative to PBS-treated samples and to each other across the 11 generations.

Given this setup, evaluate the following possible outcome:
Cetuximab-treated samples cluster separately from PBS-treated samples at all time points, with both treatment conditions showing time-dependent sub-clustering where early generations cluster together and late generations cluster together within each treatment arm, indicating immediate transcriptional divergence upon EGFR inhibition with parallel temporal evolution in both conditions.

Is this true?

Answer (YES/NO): NO